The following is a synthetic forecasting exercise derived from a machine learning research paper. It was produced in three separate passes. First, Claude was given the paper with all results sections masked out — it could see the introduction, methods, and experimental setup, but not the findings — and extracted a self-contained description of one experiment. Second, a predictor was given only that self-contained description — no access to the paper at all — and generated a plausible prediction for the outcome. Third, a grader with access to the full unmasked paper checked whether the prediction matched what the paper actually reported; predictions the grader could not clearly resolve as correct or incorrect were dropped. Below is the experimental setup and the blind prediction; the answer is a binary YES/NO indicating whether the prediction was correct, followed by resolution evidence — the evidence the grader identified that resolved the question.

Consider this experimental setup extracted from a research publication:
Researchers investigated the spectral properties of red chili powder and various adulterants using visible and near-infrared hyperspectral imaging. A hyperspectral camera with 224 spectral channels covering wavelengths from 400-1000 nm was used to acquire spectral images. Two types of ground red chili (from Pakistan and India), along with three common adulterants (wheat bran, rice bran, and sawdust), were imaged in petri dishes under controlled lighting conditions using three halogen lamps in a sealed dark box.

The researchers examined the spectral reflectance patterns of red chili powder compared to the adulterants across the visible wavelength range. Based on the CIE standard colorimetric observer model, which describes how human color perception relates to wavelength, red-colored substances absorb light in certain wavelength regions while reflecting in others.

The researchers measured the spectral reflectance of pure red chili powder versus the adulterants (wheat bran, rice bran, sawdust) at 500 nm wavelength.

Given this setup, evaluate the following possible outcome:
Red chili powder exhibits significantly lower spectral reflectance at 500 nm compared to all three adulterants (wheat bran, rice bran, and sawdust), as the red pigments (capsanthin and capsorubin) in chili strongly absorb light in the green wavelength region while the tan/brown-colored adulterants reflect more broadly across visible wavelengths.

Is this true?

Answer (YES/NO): YES